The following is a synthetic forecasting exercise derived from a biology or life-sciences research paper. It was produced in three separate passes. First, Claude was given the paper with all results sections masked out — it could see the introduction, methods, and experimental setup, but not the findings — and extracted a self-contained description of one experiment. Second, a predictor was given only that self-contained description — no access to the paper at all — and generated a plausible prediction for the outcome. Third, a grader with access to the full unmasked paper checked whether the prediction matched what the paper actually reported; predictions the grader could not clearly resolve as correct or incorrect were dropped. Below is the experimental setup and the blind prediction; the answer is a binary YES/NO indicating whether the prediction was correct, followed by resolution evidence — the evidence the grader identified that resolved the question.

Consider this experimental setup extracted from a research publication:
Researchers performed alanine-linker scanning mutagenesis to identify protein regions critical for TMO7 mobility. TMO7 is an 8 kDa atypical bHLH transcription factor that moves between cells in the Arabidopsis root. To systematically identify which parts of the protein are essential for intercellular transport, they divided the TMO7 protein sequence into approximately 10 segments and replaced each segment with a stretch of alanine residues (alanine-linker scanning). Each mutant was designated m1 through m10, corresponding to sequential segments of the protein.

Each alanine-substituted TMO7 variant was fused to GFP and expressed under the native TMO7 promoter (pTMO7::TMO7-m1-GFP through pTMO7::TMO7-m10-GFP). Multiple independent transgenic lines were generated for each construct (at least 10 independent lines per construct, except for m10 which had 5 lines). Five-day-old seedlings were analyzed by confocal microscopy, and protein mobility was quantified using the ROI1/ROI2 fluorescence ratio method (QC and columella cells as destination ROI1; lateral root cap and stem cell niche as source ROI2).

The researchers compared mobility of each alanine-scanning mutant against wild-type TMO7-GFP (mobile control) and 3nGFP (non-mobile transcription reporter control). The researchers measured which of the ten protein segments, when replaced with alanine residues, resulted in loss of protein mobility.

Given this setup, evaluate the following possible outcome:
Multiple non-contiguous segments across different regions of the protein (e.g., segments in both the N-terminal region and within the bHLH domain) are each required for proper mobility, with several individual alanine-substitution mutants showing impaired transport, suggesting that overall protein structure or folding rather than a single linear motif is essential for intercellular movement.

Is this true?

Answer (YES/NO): NO